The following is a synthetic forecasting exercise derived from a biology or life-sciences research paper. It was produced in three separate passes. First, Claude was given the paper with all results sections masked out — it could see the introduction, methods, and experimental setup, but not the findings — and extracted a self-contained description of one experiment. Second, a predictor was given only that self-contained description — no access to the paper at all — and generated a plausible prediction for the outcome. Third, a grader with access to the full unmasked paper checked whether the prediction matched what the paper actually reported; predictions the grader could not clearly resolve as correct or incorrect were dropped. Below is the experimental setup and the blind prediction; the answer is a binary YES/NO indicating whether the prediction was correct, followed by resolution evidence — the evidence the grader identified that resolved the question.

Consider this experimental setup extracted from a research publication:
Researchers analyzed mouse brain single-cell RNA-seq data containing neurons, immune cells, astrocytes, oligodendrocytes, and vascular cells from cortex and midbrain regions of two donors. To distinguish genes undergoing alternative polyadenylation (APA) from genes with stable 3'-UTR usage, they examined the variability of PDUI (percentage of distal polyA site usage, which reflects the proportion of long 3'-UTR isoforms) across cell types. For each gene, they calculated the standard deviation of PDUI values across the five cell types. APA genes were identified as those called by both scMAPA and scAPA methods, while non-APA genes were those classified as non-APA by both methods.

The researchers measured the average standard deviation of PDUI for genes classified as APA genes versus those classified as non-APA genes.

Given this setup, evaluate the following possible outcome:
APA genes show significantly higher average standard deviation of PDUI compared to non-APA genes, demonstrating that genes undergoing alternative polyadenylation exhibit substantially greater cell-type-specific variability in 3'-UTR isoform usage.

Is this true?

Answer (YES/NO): YES